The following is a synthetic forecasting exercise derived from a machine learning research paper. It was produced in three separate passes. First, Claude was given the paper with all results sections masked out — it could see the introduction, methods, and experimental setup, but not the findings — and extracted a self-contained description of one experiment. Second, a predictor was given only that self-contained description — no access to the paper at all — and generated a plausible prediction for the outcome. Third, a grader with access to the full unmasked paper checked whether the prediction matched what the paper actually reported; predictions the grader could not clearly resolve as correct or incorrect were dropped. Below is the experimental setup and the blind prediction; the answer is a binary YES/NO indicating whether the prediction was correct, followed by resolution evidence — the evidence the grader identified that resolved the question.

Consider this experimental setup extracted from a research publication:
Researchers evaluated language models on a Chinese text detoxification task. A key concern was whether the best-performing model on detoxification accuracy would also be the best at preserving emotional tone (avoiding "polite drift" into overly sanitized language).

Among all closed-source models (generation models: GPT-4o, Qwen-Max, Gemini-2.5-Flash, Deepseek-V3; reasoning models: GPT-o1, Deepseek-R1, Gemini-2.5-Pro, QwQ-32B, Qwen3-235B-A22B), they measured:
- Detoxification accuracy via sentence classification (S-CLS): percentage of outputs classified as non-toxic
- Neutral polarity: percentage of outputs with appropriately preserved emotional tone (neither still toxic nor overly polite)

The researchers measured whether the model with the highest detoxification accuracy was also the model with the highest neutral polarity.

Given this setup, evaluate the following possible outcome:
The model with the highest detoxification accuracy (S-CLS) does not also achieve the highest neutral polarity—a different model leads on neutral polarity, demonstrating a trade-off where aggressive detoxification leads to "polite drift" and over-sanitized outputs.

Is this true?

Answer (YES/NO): NO